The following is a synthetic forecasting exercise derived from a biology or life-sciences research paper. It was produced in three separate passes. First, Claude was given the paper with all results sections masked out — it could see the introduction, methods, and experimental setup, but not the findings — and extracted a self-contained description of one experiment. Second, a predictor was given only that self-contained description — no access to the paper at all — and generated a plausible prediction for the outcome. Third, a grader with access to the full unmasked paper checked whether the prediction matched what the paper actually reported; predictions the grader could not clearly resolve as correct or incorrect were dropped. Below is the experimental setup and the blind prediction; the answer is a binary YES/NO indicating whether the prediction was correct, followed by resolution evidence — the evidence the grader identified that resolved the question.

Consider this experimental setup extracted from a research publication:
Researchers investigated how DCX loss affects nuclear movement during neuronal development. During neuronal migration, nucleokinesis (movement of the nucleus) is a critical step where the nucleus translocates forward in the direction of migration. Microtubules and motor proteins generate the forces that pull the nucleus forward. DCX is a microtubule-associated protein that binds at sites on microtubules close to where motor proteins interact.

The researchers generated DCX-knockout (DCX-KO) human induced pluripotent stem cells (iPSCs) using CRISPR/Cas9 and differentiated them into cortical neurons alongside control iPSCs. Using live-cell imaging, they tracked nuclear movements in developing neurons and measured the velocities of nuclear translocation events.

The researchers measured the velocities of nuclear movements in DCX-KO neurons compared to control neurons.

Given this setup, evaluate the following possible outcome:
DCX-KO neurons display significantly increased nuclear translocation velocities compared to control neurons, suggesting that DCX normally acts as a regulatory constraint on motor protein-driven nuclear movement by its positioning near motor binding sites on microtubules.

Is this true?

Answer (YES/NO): NO